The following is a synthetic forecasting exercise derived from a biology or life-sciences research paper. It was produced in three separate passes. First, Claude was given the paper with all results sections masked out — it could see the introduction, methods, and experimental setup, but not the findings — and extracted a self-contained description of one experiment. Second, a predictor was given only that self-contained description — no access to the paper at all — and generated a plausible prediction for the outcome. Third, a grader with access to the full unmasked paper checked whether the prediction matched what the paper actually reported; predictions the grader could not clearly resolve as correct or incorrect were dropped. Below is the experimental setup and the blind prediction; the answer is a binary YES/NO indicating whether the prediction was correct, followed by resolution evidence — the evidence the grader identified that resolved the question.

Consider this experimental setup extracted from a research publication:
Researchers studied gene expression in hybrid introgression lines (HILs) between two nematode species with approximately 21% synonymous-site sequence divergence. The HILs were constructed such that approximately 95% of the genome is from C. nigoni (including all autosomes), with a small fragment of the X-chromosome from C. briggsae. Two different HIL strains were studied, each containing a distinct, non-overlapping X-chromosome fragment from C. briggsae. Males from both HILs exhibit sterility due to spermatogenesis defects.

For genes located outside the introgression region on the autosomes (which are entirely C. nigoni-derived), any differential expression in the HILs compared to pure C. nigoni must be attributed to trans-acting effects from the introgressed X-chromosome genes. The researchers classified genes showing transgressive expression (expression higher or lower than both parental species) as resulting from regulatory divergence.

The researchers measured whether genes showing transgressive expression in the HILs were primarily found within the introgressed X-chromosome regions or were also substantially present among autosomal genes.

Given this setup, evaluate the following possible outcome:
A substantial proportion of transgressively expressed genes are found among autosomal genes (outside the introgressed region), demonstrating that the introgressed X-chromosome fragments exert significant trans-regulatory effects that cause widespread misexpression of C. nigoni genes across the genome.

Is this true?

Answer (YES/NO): YES